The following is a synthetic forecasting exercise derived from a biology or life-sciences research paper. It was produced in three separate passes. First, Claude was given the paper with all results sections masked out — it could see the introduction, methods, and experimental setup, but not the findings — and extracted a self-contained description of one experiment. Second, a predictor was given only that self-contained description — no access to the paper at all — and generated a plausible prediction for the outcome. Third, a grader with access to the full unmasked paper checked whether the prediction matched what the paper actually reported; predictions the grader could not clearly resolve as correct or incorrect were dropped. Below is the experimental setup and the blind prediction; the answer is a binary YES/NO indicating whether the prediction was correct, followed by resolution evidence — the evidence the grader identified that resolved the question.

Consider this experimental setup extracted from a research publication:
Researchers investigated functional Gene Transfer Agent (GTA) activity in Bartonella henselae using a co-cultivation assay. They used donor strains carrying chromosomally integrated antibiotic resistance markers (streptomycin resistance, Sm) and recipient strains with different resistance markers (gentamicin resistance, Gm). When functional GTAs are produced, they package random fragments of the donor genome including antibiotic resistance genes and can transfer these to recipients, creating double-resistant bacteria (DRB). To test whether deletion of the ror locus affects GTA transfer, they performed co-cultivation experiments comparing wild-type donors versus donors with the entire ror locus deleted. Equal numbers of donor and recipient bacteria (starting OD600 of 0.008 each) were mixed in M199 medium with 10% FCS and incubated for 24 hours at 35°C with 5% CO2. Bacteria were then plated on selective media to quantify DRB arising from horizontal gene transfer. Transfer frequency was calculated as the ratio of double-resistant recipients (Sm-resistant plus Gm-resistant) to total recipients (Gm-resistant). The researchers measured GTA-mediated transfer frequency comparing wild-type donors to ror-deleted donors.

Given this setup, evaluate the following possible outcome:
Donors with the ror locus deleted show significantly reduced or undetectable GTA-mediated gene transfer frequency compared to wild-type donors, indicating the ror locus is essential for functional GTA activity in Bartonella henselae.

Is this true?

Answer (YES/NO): YES